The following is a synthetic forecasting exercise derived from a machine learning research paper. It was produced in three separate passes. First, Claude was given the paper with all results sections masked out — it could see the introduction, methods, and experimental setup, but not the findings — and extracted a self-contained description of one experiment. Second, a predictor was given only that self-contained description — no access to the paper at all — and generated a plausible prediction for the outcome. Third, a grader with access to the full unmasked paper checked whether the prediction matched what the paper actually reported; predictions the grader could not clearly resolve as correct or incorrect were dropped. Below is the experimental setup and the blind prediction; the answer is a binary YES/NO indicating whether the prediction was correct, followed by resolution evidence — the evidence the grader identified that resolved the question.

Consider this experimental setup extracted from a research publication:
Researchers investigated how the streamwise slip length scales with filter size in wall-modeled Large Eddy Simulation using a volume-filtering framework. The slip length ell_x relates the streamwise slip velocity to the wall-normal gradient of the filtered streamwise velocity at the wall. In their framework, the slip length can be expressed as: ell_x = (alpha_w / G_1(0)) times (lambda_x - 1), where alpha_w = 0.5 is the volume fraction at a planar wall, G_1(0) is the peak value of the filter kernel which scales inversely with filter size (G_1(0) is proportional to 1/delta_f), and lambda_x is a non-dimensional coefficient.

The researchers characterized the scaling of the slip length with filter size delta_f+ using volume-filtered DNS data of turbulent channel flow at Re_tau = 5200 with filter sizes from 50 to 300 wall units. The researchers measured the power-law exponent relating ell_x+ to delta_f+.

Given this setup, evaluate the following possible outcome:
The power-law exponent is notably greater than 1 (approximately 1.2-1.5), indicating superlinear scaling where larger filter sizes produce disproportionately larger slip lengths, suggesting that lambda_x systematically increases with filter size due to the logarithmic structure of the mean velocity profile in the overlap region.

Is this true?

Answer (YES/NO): NO